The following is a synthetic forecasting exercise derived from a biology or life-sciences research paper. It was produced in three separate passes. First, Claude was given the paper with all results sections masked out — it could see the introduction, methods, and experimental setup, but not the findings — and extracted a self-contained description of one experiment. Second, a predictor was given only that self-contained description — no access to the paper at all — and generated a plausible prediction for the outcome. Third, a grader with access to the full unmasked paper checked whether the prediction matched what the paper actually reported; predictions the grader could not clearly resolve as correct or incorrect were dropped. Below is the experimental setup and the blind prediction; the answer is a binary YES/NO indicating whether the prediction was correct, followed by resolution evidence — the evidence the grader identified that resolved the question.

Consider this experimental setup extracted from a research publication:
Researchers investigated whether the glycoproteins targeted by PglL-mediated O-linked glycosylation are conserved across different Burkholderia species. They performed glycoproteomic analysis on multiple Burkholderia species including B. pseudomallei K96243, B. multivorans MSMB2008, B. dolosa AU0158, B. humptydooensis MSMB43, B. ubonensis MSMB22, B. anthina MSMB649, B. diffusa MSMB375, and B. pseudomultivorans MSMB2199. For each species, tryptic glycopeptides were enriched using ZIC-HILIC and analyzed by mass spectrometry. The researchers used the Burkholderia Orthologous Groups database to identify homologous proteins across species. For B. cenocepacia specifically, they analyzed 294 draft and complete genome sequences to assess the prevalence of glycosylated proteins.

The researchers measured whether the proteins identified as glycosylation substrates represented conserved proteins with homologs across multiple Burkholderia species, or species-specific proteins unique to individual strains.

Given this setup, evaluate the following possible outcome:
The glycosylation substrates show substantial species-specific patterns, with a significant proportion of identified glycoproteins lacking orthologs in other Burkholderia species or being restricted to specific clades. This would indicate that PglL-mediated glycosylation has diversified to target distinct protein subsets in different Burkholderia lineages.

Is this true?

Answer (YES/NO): NO